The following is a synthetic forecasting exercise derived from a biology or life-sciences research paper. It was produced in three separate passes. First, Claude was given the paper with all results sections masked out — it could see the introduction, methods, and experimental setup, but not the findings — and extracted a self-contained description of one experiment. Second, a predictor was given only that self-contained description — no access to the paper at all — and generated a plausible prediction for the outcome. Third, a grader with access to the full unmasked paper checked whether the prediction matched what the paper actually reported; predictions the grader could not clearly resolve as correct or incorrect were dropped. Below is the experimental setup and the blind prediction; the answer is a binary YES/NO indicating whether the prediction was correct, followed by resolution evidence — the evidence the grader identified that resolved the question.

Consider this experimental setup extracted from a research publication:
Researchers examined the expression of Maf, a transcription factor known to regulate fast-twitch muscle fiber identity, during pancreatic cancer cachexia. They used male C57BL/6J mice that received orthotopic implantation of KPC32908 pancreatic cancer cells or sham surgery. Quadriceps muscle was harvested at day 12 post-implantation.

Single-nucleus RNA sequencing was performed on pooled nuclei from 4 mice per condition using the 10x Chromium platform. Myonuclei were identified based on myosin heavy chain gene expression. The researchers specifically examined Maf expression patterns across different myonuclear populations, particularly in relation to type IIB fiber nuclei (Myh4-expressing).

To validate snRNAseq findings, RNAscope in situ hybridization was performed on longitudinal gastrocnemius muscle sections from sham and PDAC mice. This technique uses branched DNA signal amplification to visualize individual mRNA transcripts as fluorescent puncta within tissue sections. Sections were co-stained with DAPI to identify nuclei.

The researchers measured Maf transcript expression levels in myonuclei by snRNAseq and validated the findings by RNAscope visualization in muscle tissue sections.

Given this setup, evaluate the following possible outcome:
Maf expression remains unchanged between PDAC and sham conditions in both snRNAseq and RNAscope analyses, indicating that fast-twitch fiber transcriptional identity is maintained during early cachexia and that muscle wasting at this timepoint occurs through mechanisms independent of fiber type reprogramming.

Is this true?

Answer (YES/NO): NO